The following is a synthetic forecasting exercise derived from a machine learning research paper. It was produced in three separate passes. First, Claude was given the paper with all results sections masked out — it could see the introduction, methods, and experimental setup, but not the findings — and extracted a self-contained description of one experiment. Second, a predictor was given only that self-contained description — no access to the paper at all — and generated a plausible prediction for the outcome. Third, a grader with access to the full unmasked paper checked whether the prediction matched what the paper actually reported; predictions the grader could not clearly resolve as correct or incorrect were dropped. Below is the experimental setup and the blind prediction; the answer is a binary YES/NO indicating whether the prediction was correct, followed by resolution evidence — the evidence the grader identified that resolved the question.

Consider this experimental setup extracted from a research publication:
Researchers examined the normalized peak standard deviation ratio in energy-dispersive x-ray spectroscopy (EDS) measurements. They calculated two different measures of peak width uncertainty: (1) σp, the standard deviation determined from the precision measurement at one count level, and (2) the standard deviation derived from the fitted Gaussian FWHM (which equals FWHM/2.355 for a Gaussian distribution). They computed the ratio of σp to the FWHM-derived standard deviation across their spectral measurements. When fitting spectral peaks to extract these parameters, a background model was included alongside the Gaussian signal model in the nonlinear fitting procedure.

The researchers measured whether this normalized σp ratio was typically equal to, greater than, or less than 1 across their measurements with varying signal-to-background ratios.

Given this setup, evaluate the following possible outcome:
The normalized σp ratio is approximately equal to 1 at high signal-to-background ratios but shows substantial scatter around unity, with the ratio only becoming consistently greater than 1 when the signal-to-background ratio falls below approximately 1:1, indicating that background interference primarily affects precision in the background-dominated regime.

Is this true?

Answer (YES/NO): NO